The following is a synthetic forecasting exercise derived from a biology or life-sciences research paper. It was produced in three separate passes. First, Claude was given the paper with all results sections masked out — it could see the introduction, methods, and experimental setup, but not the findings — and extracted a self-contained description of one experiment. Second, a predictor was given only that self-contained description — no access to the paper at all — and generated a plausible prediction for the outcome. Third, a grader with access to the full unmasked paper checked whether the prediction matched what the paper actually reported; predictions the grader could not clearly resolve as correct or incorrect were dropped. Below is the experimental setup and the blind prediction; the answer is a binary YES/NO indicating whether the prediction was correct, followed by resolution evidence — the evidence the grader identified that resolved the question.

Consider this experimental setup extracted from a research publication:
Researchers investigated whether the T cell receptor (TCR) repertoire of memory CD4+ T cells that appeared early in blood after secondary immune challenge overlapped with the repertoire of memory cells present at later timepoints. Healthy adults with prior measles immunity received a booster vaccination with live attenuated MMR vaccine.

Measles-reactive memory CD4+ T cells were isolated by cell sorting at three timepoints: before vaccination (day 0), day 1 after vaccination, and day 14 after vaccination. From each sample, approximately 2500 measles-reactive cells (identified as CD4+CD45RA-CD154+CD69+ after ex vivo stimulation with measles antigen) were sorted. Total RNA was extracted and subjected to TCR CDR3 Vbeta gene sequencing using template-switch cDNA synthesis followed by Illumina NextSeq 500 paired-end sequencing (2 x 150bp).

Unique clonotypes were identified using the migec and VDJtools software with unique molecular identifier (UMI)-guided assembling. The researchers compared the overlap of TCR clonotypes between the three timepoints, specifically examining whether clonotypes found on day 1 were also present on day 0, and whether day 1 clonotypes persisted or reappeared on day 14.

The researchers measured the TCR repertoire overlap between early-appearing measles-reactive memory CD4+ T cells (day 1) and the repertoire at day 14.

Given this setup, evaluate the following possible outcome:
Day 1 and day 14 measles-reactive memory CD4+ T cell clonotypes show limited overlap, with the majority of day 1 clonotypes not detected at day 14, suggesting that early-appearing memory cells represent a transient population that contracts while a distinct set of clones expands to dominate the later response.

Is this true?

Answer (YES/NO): NO